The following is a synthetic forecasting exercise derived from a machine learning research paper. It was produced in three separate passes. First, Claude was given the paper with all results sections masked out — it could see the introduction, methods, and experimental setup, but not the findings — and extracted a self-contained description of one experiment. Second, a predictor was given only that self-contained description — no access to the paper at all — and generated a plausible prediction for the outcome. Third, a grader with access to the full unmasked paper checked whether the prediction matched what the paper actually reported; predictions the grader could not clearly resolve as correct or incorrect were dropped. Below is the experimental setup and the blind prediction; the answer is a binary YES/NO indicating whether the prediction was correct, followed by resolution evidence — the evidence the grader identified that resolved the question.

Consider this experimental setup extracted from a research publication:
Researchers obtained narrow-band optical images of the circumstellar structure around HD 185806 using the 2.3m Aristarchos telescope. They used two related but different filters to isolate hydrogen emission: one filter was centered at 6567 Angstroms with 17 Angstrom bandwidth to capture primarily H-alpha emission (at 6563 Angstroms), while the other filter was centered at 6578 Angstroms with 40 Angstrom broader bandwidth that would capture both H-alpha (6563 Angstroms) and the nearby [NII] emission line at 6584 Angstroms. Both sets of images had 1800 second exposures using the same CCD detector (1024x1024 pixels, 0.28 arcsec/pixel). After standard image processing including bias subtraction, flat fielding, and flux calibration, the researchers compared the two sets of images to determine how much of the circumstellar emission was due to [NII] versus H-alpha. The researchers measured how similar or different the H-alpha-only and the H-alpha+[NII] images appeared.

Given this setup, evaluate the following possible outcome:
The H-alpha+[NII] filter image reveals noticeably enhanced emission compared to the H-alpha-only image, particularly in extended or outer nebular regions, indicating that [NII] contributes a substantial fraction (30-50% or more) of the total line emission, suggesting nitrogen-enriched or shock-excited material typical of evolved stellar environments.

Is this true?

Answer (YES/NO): NO